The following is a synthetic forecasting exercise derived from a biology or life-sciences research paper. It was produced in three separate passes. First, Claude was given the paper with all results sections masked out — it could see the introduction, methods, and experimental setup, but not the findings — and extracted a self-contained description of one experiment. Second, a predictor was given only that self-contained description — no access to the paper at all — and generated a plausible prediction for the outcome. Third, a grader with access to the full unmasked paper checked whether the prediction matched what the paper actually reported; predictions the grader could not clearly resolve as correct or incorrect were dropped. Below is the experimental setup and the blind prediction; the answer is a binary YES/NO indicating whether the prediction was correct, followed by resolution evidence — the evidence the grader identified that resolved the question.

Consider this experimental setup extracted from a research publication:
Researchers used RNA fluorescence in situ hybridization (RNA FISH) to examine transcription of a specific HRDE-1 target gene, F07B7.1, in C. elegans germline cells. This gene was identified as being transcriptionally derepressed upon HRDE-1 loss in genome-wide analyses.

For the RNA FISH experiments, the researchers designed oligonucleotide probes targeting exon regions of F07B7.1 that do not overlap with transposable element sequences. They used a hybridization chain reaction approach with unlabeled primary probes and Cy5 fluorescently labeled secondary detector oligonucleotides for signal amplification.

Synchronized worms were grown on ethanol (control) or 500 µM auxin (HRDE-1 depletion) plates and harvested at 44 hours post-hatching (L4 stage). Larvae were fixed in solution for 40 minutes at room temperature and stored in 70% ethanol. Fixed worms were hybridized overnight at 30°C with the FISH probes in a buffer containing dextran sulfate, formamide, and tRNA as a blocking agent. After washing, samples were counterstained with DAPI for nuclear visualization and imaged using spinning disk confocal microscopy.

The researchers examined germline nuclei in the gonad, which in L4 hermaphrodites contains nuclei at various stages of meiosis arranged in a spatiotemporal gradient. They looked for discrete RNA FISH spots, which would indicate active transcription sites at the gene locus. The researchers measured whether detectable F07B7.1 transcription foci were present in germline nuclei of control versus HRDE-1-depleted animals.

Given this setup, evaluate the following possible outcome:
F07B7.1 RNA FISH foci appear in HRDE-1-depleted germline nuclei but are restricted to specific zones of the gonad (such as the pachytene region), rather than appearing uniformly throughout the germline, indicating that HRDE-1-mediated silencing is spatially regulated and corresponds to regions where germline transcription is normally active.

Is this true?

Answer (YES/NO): NO